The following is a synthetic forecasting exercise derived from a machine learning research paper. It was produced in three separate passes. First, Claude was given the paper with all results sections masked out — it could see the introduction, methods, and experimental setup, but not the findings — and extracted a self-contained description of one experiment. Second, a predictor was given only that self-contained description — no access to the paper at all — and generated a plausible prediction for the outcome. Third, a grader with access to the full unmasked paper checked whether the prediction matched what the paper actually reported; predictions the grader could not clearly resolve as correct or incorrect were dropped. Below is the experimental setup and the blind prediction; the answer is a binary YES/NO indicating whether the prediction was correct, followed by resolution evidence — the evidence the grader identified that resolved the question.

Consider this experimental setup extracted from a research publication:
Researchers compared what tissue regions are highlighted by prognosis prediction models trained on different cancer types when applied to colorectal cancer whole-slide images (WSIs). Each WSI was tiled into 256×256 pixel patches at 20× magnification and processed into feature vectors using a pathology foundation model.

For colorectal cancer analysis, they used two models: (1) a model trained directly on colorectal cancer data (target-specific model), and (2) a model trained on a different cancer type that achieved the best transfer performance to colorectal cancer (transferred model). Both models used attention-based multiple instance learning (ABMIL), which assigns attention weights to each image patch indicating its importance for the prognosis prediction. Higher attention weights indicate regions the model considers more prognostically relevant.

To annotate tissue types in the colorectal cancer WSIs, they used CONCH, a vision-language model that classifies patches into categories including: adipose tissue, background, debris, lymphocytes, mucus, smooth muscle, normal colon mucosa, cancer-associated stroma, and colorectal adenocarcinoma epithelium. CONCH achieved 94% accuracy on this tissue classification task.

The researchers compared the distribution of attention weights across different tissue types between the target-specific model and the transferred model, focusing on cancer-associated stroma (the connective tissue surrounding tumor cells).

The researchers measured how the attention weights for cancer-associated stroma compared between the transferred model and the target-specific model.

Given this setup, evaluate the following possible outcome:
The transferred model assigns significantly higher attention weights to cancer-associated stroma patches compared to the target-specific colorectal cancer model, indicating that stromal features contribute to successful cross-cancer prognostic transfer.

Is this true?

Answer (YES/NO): NO